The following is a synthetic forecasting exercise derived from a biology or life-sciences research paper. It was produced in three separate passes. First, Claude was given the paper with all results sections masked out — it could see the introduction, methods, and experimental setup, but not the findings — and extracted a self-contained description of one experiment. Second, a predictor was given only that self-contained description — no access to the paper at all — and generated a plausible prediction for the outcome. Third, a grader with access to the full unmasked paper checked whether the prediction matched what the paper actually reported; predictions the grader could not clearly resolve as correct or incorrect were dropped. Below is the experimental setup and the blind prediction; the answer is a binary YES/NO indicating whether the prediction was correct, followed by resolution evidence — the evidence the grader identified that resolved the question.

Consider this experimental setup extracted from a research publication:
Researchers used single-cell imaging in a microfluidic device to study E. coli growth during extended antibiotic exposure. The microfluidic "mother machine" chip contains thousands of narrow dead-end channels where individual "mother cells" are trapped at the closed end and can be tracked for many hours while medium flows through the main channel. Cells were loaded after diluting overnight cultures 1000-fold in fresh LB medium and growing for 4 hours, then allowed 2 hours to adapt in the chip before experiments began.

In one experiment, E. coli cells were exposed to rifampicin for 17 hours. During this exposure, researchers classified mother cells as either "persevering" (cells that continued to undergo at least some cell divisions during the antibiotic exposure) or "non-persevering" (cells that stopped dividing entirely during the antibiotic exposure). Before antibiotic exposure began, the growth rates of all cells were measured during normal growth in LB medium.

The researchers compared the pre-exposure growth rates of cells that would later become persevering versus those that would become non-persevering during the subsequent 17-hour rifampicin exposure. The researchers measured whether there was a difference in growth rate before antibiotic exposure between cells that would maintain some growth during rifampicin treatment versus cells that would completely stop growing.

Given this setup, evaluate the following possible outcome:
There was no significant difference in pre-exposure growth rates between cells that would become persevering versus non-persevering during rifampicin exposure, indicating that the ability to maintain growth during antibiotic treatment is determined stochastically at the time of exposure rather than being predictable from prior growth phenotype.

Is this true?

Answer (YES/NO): YES